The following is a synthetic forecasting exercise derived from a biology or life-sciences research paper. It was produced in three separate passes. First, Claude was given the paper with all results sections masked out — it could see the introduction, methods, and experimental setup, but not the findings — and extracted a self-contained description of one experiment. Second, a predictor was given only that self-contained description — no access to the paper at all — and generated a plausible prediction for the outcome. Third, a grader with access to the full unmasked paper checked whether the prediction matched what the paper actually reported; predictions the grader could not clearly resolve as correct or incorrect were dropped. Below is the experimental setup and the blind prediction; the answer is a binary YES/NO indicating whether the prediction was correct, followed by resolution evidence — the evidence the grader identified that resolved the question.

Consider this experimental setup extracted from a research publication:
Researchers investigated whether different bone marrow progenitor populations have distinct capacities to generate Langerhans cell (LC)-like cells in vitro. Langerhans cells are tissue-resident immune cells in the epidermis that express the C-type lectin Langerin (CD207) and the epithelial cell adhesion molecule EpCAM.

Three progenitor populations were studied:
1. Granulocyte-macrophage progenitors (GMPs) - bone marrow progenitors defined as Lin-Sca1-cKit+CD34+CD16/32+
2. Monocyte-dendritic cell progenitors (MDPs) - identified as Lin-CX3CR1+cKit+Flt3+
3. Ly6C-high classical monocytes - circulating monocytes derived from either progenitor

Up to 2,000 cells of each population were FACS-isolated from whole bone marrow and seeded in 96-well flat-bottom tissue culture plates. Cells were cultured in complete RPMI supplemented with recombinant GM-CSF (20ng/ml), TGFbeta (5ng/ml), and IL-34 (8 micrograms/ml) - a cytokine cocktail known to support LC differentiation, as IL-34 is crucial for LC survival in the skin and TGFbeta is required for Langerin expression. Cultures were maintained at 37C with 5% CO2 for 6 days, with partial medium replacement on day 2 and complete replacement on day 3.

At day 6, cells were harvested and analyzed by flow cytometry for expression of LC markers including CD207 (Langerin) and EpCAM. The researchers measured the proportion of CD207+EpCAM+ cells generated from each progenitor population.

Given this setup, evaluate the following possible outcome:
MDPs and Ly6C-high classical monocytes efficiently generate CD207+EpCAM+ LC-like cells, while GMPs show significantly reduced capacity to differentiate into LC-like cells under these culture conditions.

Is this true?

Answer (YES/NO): YES